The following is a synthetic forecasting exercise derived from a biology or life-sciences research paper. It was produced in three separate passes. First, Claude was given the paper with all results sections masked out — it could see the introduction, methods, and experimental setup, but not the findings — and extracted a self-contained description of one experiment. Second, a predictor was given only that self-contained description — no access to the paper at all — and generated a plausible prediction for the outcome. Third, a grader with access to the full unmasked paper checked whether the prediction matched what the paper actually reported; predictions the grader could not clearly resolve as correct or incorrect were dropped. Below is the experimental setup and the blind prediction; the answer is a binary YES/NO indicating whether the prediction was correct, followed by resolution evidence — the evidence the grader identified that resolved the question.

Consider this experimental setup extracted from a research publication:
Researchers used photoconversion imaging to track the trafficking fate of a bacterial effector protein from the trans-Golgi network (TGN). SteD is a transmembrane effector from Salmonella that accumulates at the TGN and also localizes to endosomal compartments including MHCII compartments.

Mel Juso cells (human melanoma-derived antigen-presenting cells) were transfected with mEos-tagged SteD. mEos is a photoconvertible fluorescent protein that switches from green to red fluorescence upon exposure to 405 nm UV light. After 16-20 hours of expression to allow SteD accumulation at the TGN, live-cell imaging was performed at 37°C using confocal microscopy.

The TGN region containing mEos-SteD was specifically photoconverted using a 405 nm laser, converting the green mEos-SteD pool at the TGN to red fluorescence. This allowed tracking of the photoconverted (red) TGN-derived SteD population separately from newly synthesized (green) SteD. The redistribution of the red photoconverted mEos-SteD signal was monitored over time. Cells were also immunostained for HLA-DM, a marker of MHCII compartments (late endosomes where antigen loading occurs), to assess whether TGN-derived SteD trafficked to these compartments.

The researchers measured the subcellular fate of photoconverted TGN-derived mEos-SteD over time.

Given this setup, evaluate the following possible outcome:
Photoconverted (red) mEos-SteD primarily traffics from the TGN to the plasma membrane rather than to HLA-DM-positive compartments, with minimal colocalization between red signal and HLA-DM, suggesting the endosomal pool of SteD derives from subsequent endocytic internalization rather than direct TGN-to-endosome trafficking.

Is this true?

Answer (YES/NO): NO